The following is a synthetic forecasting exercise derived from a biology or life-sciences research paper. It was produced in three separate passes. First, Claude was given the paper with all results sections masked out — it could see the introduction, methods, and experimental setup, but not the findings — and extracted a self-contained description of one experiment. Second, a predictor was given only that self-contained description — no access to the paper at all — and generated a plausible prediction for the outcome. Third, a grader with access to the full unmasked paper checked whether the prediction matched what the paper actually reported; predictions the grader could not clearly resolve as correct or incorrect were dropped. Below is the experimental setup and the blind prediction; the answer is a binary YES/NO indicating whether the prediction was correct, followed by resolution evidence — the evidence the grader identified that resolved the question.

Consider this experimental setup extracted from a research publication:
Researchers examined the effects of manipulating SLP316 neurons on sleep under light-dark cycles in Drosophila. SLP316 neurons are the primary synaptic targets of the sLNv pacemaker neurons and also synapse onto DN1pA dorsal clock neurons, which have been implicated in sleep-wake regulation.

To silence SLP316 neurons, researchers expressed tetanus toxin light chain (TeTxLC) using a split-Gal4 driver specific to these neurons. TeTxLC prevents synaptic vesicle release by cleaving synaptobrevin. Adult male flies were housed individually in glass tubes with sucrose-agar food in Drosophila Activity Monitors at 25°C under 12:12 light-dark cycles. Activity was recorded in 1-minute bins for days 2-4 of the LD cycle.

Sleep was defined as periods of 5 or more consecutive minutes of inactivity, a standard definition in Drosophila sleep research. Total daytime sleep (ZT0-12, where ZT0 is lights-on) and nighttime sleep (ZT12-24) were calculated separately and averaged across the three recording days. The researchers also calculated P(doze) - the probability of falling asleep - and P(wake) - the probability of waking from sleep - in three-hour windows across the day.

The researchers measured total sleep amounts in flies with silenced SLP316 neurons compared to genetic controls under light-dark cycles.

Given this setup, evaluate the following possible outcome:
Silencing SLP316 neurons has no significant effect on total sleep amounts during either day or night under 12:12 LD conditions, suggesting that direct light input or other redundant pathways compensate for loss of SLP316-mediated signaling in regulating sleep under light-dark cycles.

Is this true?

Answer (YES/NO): NO